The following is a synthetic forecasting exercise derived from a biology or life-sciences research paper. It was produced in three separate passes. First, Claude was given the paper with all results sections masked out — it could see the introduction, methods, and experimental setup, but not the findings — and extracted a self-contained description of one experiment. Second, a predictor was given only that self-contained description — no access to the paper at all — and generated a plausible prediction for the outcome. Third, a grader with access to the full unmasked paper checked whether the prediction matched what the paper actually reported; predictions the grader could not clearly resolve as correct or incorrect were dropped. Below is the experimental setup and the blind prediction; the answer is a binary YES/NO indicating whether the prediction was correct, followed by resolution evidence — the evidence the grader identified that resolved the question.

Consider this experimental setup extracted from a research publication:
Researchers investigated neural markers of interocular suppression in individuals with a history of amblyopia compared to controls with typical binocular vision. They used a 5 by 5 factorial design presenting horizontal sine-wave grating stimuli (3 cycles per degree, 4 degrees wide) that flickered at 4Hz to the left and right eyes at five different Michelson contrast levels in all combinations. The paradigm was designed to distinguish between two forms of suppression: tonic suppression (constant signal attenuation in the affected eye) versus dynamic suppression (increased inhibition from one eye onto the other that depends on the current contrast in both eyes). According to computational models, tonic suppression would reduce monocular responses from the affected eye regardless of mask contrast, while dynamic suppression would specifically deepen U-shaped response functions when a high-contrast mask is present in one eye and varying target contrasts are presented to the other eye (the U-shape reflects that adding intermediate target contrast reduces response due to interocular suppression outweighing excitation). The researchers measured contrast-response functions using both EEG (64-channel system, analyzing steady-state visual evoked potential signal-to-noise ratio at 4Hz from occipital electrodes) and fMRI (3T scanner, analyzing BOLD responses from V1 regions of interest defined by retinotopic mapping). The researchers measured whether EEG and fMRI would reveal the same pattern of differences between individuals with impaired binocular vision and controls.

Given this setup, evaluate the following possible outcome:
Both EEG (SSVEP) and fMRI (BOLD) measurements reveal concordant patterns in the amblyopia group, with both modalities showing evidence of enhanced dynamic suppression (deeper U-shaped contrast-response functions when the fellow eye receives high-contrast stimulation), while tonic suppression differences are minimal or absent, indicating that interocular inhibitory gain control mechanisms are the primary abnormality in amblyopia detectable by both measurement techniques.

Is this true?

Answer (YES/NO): NO